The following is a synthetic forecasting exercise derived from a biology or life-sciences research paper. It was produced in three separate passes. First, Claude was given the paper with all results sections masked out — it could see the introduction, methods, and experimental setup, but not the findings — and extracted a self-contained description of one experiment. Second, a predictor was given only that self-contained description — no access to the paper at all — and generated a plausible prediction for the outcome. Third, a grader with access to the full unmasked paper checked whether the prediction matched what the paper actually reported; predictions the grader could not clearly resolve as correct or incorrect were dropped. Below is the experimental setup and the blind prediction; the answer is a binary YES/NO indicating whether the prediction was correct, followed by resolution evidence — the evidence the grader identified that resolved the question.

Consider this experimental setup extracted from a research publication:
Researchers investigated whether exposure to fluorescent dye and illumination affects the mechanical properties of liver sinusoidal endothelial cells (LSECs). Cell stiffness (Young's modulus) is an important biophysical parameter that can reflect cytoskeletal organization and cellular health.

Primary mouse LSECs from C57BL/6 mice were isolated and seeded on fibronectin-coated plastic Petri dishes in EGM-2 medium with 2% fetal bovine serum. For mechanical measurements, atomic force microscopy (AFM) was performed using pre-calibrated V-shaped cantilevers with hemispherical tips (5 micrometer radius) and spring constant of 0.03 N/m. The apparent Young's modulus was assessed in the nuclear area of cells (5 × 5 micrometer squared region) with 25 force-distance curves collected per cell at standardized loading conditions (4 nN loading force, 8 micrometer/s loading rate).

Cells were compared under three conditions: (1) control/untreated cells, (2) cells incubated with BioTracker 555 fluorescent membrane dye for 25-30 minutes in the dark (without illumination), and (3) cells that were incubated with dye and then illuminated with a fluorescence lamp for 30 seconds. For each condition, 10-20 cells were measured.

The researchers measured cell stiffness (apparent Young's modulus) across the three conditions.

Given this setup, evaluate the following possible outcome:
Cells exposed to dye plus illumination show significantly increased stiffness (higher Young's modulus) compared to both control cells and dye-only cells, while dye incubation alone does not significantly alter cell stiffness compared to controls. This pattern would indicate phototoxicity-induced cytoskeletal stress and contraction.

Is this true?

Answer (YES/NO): NO